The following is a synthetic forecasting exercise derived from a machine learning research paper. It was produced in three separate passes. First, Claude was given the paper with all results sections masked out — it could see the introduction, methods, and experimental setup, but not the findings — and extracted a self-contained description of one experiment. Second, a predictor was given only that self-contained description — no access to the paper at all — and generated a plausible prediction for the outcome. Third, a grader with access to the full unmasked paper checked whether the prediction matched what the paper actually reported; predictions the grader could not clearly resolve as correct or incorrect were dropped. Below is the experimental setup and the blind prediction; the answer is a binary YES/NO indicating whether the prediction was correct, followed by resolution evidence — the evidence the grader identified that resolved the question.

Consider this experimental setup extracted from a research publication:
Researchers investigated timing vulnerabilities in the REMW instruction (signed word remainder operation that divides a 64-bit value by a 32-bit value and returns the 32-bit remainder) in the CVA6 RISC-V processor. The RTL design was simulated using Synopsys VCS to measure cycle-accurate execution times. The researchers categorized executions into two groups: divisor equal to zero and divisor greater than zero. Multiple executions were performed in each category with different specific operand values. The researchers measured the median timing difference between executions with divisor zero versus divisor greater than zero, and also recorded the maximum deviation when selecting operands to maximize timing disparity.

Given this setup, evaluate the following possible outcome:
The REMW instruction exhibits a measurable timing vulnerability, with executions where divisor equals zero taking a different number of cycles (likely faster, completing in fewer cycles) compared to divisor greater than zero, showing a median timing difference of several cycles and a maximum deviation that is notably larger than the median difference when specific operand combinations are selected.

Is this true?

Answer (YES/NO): NO